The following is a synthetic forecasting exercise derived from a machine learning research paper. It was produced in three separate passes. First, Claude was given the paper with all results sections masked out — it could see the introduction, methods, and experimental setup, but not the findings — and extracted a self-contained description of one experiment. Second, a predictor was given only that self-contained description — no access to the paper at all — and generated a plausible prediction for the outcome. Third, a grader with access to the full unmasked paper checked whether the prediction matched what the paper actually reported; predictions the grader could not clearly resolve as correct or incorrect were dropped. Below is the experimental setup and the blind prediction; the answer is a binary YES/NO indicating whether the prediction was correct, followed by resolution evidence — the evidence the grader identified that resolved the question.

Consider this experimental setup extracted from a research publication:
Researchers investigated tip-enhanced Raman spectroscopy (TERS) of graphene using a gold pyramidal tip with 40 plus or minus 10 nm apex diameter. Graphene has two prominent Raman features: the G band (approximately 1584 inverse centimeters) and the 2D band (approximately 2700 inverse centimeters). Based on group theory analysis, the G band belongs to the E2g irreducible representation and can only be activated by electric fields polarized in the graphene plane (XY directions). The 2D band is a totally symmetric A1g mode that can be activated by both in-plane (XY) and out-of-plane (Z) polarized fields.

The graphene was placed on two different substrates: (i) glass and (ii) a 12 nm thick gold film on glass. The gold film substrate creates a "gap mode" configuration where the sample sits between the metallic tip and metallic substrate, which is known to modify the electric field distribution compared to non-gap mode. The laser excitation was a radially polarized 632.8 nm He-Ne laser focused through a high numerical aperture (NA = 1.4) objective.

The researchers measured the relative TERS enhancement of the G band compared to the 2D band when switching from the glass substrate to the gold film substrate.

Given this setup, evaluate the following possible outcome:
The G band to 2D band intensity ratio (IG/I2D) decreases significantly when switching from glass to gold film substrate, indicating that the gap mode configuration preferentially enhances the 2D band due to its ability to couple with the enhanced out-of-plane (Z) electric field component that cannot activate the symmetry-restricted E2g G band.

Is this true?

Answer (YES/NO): NO